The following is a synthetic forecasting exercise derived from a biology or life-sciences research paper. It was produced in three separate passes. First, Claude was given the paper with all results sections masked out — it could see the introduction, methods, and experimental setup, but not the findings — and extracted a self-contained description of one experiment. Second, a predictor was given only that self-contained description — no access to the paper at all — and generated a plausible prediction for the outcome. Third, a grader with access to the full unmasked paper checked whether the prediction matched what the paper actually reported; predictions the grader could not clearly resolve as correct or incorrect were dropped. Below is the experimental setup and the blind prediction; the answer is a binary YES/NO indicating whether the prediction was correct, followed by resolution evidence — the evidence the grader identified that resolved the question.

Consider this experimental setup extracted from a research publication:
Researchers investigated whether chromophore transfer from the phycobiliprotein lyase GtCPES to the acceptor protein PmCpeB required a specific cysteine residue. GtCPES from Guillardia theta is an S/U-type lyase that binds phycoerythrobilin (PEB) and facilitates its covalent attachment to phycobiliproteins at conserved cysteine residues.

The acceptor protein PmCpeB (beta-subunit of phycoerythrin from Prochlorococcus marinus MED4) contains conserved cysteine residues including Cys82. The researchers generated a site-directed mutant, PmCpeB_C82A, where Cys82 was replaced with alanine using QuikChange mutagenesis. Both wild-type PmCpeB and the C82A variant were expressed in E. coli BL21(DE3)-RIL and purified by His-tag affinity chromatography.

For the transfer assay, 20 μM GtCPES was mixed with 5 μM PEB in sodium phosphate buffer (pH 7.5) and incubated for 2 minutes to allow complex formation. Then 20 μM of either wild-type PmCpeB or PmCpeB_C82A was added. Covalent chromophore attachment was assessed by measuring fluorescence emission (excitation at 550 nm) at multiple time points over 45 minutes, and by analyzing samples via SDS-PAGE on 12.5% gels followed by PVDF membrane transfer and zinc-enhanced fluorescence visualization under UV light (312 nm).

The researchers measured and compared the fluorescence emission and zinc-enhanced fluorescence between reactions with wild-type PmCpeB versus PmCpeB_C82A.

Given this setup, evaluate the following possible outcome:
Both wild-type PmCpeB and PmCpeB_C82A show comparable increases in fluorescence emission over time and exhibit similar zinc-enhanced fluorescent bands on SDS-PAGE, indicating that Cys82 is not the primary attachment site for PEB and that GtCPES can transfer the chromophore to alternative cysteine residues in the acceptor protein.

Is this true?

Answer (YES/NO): NO